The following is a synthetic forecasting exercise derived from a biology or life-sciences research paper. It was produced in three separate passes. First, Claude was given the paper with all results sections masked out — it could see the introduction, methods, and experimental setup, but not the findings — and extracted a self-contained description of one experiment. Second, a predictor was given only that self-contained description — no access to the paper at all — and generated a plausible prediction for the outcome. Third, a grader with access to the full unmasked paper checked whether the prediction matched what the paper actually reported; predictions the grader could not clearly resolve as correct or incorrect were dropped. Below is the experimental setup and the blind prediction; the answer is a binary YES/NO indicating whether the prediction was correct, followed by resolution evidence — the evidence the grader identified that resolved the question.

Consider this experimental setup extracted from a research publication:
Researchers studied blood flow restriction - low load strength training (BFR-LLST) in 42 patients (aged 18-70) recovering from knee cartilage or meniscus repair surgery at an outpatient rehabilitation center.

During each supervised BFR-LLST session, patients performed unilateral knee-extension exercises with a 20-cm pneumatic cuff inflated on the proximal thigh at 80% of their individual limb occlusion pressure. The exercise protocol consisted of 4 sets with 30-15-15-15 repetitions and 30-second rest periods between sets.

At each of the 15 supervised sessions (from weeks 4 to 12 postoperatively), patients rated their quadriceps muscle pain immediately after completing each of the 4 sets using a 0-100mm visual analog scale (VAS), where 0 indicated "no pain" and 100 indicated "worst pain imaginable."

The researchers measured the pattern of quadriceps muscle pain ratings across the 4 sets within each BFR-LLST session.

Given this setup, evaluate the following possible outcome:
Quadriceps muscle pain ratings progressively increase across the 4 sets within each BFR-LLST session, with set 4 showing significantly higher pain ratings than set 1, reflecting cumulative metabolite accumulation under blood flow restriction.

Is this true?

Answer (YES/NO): YES